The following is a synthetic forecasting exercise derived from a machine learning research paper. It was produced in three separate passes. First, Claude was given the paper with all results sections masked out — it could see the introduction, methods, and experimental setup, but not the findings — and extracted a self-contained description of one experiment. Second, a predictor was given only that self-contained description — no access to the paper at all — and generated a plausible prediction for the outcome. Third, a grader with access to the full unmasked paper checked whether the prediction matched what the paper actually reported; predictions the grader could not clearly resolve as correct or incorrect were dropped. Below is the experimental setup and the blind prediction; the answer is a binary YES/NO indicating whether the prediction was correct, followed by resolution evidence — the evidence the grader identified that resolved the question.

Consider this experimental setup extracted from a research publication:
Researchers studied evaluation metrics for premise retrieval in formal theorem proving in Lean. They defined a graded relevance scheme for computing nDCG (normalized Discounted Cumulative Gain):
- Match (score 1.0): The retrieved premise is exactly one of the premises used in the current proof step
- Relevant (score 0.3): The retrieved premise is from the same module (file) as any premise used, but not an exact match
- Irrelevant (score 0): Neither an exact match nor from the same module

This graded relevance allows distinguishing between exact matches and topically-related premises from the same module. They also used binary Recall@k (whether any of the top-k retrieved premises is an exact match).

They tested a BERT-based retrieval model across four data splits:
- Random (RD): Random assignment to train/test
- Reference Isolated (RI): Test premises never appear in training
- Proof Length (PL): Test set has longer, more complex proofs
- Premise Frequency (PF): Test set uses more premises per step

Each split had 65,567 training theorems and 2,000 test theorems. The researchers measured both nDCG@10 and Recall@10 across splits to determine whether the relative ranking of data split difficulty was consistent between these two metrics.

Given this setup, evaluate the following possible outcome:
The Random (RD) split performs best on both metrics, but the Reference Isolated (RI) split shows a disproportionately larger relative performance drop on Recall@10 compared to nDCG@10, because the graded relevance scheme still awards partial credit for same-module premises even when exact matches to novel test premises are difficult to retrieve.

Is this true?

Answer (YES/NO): NO